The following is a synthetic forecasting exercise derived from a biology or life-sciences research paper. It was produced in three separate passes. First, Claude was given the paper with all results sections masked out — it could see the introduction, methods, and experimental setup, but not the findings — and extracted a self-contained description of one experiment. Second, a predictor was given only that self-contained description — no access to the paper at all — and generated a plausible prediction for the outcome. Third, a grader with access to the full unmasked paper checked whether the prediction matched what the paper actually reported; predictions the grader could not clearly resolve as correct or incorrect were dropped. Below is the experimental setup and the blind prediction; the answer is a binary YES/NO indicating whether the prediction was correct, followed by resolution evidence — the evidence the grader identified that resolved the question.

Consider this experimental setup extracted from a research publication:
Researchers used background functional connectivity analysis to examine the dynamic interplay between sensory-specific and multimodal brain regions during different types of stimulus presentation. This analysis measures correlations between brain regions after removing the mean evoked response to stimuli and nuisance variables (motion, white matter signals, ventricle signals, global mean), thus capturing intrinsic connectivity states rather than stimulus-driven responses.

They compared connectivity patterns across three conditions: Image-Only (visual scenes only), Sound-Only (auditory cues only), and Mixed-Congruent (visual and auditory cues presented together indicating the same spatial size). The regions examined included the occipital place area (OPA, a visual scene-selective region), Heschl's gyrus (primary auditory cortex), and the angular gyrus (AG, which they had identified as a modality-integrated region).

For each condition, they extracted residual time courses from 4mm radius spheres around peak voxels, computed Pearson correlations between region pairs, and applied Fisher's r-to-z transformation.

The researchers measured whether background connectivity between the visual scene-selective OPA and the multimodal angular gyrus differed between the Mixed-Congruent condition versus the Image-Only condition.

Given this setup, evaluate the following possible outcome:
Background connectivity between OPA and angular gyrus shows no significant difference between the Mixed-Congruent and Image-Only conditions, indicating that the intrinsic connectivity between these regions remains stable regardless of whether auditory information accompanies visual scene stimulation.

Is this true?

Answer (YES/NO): NO